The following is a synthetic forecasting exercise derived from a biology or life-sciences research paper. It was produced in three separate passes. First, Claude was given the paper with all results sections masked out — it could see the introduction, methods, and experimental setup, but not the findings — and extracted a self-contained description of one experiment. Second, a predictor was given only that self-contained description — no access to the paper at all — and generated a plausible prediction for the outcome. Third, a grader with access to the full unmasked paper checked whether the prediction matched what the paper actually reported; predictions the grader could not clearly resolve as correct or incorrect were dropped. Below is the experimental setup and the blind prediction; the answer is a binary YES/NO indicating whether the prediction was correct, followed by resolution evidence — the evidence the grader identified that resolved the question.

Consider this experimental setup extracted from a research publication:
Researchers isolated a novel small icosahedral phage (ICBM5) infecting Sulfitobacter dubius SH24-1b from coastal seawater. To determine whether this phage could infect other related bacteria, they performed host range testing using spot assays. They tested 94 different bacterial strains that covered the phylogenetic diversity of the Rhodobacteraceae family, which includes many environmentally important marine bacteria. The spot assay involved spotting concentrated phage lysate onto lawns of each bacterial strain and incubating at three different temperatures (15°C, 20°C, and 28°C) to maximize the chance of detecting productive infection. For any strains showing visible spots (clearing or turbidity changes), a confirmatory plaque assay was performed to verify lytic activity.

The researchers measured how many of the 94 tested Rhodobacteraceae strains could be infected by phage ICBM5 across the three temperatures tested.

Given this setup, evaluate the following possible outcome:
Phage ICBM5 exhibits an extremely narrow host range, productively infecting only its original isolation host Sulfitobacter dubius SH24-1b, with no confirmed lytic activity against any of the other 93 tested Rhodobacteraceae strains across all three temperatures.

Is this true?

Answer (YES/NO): NO